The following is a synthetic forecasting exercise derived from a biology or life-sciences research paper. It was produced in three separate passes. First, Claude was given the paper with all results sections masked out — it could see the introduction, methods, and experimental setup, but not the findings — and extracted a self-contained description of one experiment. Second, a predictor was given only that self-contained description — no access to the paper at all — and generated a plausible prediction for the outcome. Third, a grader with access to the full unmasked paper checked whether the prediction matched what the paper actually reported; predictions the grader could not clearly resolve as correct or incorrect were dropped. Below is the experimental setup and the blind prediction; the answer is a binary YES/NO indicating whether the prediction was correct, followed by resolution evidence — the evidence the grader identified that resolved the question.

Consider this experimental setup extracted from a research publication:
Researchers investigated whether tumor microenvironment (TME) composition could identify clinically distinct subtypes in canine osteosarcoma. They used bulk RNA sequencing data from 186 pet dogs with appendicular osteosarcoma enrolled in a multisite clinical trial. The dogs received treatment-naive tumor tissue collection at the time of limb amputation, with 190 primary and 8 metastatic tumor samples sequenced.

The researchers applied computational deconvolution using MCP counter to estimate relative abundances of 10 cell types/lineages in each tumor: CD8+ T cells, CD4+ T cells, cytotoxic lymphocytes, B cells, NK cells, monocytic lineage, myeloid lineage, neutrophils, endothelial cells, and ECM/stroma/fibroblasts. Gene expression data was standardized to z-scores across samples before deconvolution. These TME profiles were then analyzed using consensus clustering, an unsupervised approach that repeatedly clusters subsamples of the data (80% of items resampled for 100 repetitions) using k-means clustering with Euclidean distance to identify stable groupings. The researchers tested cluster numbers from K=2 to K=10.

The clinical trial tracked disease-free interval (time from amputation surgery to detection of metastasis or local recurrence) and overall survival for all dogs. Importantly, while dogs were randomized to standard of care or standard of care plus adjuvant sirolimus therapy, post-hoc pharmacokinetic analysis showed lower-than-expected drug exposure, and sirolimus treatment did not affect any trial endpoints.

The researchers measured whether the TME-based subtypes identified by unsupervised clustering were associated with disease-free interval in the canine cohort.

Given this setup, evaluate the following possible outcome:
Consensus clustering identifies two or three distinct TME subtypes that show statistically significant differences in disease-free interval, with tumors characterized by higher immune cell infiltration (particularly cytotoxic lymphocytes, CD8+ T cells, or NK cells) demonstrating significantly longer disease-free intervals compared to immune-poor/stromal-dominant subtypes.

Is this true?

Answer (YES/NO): YES